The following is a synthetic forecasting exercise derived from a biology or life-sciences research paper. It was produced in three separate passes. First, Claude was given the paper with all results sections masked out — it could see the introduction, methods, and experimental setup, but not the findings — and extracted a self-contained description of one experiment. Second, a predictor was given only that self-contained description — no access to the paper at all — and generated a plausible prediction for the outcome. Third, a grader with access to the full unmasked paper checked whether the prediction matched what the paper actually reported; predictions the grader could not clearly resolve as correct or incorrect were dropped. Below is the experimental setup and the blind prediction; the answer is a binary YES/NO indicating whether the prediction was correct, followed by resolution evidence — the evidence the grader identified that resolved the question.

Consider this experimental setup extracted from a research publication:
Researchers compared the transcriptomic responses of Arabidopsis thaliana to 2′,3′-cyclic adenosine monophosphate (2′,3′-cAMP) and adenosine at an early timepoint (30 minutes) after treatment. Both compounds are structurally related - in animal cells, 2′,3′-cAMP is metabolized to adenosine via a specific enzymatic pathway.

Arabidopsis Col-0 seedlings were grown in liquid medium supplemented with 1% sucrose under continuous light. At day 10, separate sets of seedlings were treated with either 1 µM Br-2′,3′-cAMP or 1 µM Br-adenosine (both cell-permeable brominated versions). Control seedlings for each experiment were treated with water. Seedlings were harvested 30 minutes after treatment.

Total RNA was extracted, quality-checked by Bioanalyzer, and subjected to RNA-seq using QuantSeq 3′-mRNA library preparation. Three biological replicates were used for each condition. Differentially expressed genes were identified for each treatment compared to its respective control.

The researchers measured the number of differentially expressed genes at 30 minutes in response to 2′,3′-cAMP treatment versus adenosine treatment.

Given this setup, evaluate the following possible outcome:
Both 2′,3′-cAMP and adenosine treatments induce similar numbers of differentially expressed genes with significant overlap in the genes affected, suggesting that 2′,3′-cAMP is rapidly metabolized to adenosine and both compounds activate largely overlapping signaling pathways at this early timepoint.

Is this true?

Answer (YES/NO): NO